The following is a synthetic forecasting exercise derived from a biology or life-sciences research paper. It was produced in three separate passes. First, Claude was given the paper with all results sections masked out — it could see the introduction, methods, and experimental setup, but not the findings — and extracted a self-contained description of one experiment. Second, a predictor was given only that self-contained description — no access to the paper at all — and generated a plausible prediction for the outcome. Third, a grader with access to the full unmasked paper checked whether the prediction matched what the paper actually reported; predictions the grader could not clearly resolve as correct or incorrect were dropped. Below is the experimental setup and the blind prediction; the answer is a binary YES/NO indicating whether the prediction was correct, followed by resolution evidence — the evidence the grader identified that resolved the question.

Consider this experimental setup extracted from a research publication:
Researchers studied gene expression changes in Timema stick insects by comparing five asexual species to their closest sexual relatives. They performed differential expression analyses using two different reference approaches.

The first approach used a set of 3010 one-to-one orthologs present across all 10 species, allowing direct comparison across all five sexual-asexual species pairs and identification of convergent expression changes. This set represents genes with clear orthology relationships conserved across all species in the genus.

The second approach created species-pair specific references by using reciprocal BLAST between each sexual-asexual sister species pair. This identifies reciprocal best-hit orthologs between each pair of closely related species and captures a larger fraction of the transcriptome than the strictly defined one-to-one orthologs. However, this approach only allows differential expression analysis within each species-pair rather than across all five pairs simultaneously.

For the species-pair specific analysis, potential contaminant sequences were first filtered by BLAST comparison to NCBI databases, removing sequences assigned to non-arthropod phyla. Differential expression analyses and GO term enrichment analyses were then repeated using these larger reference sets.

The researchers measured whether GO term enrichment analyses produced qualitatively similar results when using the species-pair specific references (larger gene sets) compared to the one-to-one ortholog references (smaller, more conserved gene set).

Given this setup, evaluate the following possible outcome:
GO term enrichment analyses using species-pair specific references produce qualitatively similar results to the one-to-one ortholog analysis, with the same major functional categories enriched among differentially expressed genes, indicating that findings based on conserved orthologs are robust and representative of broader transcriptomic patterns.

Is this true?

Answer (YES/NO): YES